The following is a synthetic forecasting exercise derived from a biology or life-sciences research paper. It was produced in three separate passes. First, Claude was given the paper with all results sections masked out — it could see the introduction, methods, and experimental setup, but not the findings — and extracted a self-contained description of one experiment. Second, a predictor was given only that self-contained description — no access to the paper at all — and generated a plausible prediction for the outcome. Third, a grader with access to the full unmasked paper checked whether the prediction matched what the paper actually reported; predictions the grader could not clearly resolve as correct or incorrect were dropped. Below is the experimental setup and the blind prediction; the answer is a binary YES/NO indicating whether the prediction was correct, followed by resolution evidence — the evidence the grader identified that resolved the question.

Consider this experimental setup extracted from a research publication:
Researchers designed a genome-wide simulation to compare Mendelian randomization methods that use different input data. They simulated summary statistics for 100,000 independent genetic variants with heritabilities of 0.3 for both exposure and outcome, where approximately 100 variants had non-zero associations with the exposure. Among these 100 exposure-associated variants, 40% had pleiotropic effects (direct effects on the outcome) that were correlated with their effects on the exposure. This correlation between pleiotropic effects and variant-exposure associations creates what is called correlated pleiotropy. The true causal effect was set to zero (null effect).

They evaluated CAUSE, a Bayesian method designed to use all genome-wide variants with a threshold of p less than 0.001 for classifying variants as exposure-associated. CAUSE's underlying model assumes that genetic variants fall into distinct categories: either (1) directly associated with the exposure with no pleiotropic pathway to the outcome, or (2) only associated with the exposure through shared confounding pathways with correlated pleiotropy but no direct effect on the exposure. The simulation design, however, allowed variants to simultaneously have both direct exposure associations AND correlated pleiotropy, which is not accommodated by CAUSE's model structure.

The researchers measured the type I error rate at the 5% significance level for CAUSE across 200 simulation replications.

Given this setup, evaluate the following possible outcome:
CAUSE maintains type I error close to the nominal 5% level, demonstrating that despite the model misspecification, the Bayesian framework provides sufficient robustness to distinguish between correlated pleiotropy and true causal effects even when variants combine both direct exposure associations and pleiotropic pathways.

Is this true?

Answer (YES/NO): NO